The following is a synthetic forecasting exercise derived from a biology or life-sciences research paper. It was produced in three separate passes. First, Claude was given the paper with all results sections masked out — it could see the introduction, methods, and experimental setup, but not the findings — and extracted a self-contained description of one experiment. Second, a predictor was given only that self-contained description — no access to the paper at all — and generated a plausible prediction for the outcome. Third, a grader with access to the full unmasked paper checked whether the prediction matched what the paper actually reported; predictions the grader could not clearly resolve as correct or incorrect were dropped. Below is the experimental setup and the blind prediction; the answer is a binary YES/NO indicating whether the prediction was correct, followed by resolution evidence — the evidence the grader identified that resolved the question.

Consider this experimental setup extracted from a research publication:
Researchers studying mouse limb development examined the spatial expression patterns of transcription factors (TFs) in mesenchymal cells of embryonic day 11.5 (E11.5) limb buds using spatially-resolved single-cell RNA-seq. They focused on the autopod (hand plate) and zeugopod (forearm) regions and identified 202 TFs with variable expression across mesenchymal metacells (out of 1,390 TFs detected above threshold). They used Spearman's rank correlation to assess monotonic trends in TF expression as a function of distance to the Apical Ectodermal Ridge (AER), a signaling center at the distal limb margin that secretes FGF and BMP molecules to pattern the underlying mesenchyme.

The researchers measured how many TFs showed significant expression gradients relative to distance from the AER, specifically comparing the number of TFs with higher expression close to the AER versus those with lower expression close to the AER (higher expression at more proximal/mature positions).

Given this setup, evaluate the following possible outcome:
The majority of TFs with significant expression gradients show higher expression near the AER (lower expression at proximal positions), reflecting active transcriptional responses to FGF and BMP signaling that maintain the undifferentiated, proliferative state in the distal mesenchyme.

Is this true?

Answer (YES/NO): NO